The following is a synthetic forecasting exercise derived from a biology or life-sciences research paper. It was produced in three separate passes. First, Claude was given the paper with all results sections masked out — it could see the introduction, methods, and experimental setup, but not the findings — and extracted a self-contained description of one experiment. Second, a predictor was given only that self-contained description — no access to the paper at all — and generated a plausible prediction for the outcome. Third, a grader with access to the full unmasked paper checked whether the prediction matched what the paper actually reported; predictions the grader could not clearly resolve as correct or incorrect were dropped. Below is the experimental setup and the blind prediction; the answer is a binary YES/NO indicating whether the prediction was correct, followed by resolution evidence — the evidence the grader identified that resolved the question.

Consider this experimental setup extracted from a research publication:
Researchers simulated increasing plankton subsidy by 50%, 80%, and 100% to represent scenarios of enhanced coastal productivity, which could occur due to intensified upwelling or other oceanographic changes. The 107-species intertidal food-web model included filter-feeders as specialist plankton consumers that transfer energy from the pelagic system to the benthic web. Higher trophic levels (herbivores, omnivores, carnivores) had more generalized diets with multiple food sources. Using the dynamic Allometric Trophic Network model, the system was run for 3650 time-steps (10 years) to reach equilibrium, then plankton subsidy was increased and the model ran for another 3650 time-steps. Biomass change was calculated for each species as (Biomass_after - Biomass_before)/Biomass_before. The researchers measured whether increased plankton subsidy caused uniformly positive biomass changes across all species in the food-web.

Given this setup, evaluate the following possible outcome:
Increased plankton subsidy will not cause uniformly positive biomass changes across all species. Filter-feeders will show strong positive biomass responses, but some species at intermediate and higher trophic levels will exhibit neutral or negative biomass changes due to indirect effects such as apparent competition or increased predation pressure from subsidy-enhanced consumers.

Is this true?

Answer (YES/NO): NO